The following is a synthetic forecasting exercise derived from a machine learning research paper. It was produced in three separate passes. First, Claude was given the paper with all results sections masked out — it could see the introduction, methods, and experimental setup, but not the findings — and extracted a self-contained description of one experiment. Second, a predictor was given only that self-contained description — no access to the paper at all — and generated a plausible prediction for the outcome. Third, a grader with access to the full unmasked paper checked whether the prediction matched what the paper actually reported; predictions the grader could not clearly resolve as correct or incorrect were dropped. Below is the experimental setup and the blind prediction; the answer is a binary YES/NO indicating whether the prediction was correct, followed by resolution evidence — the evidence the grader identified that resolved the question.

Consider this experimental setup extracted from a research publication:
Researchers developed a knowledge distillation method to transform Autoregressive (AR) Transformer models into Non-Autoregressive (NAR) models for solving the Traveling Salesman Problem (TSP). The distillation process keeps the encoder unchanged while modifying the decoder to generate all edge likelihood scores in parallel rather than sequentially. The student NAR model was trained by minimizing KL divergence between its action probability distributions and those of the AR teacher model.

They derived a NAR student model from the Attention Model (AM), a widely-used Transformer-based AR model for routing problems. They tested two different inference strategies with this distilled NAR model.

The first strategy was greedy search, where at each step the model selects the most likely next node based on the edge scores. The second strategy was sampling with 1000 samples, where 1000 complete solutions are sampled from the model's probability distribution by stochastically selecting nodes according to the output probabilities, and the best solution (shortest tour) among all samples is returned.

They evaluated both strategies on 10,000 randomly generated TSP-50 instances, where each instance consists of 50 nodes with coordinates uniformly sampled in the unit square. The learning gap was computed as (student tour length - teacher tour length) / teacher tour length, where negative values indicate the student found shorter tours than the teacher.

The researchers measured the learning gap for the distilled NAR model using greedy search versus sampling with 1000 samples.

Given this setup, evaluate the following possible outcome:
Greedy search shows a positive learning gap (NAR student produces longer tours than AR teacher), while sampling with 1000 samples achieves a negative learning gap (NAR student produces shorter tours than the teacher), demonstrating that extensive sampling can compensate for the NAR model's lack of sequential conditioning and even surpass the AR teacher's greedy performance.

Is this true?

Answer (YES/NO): YES